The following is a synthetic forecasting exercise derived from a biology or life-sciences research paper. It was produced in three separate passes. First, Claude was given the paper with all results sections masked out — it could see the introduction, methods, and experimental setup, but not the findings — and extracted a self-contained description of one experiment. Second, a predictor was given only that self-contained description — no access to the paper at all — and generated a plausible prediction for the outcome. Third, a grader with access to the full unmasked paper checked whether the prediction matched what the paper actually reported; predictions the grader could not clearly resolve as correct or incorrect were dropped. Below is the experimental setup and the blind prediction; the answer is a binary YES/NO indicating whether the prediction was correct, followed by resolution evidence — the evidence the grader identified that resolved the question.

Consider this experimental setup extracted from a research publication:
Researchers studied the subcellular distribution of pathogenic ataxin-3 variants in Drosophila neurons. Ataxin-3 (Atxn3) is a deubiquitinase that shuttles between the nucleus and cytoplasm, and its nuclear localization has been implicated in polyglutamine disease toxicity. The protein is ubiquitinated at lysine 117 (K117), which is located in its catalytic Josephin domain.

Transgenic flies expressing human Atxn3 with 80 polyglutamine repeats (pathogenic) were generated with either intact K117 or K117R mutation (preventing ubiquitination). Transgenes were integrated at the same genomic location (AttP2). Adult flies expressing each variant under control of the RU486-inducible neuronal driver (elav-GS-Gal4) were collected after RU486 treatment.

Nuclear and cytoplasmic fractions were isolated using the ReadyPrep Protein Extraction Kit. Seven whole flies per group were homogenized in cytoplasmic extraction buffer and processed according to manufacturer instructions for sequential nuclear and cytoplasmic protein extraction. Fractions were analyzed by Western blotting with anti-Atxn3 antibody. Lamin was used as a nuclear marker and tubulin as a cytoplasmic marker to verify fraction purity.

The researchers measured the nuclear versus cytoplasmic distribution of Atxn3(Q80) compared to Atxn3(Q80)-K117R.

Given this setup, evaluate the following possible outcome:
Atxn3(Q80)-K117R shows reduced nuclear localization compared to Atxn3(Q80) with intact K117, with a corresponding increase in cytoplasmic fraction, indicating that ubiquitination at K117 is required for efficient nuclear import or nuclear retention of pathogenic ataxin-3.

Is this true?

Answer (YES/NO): NO